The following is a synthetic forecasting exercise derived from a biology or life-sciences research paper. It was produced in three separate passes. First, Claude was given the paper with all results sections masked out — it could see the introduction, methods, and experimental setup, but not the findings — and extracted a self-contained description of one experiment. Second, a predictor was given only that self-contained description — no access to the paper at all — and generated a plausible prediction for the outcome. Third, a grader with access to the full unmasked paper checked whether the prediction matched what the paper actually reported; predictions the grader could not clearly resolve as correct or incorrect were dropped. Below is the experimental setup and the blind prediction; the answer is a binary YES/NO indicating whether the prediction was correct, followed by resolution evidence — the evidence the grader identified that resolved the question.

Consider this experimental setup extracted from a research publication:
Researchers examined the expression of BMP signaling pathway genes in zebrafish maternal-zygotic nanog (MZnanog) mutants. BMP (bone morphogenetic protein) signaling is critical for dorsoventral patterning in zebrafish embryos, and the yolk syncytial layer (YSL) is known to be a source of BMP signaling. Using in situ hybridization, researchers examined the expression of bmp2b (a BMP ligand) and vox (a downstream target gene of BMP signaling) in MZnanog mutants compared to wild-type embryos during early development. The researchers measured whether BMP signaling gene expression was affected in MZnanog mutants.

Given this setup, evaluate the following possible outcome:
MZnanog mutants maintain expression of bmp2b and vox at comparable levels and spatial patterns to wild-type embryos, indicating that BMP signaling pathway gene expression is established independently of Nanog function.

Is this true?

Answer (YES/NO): NO